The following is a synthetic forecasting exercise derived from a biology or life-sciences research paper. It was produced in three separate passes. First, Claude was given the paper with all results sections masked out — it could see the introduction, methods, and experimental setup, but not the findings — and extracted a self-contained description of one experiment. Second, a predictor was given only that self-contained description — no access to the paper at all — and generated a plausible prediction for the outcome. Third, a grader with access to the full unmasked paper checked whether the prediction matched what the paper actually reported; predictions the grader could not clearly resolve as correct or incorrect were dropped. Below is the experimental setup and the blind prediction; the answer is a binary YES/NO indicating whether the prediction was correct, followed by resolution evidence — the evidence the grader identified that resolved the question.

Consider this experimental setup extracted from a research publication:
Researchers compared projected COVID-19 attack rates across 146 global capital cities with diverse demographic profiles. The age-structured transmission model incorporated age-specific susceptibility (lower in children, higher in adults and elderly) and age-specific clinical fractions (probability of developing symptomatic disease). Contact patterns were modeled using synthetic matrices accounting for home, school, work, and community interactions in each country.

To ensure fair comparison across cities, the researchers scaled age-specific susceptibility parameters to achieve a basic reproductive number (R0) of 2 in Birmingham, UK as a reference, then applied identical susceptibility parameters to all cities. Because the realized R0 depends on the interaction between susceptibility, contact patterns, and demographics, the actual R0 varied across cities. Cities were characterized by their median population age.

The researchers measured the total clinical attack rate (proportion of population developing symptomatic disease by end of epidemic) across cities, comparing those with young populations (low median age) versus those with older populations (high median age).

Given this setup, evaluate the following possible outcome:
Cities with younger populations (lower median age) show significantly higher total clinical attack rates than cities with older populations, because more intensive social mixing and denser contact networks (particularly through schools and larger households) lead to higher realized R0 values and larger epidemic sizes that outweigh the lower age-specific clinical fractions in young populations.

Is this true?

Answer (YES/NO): NO